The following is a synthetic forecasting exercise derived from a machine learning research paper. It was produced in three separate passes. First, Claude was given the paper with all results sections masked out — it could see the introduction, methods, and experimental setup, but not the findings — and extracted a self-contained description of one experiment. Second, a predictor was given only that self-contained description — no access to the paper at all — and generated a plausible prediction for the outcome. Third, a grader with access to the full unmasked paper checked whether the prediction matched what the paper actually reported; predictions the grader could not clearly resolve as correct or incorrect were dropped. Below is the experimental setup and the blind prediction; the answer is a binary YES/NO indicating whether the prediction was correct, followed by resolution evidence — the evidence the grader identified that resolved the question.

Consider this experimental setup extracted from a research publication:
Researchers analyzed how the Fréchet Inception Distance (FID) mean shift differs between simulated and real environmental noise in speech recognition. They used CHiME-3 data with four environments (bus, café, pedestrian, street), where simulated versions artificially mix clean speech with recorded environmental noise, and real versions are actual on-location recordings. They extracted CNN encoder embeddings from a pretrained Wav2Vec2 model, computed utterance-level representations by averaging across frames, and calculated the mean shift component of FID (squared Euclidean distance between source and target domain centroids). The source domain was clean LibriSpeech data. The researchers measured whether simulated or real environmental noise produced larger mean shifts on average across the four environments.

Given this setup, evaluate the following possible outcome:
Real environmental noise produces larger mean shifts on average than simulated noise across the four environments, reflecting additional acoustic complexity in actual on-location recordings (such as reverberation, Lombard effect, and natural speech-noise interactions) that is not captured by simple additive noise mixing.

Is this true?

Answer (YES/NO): YES